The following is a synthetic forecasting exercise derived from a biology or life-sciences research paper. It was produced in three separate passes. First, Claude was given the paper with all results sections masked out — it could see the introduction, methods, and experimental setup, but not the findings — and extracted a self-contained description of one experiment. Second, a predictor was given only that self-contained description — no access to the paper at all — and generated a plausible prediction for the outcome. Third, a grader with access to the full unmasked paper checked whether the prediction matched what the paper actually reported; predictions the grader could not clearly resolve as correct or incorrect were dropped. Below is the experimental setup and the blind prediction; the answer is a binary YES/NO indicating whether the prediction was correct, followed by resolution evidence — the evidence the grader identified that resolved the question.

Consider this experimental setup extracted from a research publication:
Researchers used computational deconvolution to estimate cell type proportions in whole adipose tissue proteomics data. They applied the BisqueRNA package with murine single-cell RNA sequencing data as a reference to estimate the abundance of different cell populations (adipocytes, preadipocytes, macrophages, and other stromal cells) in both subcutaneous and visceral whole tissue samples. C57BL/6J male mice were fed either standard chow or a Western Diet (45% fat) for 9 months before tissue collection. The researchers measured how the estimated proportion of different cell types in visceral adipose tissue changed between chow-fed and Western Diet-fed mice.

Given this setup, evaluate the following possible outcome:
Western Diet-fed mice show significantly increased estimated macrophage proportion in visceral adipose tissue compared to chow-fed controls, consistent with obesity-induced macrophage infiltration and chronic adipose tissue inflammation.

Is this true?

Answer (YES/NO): YES